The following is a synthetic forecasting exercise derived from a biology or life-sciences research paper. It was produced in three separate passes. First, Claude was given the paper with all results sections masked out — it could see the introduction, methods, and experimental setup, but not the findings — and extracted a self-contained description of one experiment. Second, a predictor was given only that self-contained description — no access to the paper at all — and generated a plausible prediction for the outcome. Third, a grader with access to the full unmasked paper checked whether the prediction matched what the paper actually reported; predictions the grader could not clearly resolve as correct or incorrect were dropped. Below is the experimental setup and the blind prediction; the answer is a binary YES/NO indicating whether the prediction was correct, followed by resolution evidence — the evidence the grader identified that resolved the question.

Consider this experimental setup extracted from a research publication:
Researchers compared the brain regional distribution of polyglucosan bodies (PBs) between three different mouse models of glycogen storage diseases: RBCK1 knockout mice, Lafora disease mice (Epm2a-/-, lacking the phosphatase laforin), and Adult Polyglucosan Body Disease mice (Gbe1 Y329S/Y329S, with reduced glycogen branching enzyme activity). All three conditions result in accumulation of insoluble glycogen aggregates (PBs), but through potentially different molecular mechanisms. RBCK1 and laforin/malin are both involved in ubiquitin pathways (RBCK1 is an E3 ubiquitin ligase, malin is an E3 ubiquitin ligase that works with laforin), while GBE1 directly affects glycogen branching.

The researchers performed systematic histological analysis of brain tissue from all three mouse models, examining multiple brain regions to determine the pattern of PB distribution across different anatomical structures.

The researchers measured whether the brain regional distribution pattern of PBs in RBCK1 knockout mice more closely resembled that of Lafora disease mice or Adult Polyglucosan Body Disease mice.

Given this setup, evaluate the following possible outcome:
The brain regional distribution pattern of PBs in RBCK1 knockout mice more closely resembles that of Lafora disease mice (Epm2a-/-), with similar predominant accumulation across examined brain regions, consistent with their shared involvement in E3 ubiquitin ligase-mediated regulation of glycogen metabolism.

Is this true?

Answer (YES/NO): YES